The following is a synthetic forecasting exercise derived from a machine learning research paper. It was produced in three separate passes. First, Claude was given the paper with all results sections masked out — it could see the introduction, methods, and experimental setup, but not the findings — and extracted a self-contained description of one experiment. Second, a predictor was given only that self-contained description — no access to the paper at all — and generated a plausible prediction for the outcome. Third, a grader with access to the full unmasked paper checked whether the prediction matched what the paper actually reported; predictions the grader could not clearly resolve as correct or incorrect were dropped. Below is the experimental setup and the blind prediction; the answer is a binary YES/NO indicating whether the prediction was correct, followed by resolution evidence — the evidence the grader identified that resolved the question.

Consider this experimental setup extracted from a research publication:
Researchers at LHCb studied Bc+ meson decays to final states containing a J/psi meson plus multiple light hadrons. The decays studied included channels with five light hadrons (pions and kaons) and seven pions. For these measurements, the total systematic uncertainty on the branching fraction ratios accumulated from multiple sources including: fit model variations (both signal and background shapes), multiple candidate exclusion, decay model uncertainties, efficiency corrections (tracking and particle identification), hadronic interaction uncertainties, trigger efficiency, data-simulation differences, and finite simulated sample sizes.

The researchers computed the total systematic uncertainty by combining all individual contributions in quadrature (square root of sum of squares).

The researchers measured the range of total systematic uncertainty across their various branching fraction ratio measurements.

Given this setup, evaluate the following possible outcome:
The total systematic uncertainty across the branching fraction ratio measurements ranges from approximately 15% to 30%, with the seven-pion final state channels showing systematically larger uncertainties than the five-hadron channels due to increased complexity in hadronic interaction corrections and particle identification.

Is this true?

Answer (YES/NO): NO